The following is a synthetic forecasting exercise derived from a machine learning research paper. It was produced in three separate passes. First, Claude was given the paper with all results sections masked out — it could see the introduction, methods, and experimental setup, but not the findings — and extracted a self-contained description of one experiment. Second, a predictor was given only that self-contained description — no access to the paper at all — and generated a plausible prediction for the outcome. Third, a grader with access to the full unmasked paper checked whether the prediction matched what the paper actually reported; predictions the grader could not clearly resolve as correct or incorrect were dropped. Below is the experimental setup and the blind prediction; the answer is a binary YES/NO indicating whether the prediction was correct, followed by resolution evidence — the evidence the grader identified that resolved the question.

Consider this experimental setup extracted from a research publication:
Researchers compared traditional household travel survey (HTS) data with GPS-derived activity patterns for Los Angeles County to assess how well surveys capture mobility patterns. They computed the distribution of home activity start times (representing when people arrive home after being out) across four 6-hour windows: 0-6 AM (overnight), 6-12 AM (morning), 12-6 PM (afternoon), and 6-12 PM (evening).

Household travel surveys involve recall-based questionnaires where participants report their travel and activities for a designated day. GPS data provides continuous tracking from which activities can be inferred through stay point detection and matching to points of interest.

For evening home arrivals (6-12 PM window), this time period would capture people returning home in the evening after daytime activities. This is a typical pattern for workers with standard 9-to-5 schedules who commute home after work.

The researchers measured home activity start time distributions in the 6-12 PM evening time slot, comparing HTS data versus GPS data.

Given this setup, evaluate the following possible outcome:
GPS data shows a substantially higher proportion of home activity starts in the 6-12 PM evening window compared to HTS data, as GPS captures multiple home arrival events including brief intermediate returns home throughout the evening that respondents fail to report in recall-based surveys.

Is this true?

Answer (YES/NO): NO